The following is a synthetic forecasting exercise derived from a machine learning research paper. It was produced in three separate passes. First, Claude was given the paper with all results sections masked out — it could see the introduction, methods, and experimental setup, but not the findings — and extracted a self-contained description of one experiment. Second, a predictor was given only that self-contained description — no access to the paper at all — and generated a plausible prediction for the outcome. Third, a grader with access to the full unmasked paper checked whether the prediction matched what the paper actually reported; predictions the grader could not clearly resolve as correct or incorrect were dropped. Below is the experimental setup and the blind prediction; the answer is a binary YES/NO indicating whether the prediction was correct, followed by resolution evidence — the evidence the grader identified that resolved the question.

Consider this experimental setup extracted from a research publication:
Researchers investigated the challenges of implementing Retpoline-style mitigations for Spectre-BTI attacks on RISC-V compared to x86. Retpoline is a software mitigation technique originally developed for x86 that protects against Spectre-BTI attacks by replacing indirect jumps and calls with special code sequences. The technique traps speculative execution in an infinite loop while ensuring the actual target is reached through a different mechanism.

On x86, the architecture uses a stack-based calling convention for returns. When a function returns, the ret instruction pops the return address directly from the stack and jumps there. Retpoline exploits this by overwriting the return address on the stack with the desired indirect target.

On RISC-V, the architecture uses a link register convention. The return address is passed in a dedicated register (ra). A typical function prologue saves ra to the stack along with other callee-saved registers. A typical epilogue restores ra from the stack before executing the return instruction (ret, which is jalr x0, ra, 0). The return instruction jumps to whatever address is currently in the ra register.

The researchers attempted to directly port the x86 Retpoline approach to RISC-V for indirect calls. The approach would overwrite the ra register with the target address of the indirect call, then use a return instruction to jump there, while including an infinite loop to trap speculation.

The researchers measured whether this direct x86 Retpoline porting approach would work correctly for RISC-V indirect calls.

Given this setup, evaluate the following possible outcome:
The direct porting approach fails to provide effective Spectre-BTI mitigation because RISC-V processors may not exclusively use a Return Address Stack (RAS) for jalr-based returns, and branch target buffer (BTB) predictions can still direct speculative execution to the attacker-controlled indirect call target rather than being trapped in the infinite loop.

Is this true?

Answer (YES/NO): NO